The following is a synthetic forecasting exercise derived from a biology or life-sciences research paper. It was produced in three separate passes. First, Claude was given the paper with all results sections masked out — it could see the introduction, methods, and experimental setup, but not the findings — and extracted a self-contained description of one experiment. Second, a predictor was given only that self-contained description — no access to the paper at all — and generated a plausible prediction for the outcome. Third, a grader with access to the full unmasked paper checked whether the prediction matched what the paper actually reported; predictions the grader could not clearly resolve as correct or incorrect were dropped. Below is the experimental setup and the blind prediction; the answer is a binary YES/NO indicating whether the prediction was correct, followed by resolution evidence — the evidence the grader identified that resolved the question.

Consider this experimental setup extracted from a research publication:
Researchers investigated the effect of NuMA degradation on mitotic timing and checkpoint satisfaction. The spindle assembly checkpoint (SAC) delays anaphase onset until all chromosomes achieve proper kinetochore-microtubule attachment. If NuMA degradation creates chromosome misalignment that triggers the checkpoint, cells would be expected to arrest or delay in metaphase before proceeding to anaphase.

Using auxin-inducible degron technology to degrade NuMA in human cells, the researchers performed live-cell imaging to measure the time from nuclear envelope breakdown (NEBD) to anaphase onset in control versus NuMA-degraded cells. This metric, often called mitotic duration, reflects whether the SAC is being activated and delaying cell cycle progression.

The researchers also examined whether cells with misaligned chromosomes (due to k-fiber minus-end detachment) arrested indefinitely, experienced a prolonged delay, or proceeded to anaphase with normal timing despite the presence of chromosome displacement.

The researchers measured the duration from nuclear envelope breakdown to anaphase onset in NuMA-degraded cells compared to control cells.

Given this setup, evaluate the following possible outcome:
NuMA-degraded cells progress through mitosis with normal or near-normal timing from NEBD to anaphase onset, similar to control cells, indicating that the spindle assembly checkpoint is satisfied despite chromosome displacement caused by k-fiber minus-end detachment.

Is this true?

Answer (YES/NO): NO